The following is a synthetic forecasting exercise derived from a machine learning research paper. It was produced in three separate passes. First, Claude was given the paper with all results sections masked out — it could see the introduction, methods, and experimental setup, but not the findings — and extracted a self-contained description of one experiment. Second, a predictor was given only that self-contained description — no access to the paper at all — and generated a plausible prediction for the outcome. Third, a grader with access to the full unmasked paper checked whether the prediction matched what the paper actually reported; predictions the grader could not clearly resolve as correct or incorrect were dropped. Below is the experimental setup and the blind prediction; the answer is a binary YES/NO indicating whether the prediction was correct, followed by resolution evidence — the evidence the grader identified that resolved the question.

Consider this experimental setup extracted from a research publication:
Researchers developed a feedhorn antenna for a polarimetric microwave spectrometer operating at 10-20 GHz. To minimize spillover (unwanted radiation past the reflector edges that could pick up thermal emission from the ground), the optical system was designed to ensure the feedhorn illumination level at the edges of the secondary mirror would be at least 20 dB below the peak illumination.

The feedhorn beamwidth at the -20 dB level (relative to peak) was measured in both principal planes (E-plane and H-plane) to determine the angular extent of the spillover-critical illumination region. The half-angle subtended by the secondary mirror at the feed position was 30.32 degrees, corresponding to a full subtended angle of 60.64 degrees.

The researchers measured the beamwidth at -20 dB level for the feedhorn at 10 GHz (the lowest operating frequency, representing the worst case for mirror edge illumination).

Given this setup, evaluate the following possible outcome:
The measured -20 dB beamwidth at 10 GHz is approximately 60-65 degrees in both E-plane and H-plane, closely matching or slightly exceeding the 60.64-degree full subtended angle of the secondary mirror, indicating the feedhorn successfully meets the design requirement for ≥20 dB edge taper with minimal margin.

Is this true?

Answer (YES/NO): NO